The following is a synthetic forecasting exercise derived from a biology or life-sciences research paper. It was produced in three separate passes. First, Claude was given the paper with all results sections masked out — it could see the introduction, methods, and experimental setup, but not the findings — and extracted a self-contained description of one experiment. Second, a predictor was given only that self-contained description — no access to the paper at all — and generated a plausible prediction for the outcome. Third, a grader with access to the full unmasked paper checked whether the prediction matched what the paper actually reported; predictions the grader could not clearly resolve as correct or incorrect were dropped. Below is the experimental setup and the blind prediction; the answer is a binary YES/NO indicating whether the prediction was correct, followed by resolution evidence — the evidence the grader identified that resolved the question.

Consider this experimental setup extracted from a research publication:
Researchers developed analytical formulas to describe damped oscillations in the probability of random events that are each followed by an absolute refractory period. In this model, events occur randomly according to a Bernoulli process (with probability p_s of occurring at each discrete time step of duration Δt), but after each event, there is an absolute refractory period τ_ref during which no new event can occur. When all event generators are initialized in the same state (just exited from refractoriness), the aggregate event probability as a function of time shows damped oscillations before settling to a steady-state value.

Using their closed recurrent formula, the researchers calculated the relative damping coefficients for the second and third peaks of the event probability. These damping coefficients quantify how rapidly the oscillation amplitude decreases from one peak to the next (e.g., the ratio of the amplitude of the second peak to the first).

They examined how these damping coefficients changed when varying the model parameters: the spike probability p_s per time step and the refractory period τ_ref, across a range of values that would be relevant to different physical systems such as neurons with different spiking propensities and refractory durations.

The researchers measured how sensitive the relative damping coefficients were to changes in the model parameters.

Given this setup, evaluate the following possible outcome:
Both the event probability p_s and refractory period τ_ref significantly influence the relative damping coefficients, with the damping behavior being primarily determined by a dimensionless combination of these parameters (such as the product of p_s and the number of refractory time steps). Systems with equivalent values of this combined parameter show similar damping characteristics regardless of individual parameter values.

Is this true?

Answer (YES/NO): NO